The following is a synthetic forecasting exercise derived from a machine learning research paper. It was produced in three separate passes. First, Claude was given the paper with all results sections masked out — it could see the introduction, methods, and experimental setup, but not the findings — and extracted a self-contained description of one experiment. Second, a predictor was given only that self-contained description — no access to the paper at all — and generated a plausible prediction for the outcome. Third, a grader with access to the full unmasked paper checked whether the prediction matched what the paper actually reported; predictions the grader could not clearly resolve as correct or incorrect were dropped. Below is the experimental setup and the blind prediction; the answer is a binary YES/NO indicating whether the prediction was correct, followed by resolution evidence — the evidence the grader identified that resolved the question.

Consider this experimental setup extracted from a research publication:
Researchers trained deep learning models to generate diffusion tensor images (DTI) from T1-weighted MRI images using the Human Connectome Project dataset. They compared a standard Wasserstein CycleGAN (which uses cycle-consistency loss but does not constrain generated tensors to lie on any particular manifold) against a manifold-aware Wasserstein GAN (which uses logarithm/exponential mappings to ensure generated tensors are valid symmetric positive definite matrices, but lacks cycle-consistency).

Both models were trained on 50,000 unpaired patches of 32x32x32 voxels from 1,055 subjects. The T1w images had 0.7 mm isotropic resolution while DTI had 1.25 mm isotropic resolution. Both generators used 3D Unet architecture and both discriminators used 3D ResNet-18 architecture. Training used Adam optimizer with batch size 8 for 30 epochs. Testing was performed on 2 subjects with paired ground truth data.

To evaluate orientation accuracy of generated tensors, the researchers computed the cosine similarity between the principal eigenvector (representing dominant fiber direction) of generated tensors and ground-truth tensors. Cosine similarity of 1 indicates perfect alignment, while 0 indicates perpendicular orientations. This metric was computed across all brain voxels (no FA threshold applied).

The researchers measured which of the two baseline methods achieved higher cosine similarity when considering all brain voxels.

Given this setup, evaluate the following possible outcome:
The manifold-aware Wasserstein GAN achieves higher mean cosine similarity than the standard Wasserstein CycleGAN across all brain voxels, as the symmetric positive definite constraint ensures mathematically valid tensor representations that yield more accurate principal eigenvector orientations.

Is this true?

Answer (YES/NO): NO